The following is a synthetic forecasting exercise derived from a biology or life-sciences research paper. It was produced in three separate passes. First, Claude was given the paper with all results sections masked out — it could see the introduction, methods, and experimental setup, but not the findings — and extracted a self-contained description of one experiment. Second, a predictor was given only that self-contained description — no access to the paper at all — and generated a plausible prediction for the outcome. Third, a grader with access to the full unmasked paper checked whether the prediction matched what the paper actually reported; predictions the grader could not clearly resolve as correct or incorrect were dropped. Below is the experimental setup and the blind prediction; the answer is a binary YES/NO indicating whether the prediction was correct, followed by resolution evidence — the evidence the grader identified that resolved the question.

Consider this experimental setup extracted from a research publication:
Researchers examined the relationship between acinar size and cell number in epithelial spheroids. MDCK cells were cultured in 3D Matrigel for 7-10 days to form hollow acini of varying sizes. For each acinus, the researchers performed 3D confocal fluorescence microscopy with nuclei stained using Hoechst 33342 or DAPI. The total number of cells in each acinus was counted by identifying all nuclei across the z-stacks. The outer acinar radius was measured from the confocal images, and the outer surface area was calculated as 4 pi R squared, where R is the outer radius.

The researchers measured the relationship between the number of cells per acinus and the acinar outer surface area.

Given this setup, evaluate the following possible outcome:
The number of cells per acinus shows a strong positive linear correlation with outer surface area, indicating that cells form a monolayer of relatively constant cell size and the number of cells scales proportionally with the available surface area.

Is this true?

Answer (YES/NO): YES